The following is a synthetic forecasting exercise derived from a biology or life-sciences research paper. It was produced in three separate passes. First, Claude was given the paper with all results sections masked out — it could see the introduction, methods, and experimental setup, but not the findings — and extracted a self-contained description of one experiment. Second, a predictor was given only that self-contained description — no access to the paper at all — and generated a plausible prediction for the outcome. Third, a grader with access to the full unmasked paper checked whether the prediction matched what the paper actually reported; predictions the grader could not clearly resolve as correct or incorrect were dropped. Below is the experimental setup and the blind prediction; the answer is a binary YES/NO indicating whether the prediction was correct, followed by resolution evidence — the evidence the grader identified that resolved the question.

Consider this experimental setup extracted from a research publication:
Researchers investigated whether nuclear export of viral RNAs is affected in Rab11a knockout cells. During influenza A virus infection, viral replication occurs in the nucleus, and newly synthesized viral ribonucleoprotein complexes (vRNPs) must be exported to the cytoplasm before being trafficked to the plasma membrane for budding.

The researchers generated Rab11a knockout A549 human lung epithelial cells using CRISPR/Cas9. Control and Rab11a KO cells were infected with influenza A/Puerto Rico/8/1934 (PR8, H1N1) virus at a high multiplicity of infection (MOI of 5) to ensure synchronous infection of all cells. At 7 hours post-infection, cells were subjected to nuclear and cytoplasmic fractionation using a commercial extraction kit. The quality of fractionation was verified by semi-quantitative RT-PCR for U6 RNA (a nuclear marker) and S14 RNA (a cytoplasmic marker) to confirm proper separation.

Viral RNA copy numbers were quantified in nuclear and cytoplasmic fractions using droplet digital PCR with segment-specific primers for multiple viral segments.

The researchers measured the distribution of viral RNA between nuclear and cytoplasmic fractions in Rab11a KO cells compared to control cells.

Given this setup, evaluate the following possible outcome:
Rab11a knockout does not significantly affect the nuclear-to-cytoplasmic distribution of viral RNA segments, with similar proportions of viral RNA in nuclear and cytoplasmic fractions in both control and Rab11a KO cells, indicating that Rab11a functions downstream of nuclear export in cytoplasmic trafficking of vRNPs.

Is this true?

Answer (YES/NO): YES